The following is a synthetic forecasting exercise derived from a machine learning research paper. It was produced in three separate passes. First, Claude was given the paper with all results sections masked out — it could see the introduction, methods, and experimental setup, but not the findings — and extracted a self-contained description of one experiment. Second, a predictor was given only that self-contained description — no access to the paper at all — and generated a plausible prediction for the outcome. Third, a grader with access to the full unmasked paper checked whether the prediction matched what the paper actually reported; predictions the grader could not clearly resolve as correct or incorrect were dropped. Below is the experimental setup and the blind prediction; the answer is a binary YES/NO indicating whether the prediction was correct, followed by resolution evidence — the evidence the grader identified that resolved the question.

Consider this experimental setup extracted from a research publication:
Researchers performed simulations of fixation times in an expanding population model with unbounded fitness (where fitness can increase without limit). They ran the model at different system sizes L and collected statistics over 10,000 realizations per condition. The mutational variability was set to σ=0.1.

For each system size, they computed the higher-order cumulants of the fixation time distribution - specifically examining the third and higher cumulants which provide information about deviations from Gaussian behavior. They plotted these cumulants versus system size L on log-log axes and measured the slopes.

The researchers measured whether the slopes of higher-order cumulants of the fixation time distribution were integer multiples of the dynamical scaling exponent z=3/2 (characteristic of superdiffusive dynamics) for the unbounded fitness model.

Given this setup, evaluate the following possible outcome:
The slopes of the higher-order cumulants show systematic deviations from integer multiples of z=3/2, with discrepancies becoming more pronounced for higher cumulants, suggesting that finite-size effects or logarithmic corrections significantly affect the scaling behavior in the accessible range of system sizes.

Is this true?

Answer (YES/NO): NO